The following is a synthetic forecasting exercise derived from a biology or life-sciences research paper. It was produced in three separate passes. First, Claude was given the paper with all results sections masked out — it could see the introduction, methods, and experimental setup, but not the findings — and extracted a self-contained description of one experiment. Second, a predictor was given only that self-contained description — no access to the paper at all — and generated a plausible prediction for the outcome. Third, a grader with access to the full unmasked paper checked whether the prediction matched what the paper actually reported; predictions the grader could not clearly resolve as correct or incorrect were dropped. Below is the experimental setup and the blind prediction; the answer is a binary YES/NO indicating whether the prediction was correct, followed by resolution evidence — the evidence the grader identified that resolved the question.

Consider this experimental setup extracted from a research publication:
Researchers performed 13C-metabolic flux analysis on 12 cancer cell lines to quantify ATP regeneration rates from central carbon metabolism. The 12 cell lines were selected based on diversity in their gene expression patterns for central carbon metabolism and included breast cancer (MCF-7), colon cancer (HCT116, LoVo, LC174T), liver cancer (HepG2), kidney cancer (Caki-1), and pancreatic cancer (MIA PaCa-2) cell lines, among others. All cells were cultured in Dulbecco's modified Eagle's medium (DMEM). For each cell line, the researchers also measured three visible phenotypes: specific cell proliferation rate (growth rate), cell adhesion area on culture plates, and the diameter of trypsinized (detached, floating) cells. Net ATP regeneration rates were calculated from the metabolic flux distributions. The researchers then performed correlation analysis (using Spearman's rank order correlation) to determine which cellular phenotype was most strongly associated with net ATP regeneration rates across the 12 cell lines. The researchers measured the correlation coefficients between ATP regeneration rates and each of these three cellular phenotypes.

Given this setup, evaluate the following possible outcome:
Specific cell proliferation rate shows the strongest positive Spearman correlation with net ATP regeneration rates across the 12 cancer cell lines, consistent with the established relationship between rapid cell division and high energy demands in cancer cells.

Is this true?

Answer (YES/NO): NO